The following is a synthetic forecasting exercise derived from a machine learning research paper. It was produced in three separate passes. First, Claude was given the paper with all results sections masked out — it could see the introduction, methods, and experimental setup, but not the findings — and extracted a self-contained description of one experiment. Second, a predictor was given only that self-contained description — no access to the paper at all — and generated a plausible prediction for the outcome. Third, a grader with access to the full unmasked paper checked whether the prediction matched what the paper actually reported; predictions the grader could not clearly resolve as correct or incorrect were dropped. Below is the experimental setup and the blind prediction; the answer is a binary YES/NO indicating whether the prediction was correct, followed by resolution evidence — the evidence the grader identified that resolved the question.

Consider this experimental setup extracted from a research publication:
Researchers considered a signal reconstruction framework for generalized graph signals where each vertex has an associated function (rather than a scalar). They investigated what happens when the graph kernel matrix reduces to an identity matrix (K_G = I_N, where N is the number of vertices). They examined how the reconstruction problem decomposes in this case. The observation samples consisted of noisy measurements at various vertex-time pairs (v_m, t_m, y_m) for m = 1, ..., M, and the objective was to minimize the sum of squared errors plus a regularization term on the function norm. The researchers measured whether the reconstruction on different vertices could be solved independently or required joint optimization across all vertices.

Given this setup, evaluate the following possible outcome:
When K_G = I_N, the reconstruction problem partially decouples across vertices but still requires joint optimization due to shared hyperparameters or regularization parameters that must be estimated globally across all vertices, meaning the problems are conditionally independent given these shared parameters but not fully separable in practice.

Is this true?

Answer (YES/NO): NO